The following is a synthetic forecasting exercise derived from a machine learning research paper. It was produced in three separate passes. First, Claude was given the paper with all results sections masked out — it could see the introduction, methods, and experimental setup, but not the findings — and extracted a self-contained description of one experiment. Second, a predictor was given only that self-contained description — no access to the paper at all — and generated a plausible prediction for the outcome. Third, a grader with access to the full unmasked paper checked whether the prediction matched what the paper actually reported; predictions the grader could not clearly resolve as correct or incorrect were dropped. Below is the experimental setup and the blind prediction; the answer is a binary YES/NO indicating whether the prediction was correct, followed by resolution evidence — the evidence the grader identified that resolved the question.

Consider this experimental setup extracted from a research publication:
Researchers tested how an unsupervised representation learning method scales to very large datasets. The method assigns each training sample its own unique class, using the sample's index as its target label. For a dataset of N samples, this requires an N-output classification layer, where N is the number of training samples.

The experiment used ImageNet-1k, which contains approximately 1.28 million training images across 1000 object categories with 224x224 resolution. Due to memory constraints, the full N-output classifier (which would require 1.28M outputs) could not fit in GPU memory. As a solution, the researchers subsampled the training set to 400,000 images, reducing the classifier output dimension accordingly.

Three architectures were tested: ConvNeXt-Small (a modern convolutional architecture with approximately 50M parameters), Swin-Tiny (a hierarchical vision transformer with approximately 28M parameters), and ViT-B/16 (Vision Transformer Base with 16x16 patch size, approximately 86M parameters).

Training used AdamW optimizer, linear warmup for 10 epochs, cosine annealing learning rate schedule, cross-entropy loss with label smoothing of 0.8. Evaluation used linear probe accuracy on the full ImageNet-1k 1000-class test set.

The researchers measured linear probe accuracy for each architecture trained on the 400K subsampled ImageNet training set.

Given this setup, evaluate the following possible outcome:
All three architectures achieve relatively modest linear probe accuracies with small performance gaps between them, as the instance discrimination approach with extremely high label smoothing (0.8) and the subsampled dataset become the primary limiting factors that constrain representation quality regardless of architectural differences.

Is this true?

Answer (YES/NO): YES